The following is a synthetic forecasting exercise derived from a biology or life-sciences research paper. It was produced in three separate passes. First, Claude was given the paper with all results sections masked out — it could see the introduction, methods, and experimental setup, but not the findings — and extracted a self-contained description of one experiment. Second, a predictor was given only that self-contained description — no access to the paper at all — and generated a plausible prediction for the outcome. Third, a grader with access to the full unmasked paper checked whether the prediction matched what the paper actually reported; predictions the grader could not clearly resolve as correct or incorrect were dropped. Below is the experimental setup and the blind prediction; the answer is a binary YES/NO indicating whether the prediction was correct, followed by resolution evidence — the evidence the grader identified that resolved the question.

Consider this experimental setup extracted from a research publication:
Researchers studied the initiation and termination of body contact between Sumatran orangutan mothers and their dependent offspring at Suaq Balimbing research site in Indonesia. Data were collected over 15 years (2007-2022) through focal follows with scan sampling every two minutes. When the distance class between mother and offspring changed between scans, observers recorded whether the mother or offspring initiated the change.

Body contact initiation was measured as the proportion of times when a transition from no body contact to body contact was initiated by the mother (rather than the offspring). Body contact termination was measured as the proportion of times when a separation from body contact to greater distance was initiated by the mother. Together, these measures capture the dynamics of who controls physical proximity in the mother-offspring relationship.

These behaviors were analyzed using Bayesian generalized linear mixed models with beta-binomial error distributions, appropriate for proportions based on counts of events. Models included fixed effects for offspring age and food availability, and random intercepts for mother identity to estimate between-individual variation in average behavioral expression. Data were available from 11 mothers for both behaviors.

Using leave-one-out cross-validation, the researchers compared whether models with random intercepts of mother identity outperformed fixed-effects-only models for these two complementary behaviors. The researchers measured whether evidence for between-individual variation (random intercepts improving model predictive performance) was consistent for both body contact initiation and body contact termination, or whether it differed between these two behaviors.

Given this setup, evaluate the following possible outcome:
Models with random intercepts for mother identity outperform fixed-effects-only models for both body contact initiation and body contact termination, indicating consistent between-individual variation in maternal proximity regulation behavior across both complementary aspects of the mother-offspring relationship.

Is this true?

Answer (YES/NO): NO